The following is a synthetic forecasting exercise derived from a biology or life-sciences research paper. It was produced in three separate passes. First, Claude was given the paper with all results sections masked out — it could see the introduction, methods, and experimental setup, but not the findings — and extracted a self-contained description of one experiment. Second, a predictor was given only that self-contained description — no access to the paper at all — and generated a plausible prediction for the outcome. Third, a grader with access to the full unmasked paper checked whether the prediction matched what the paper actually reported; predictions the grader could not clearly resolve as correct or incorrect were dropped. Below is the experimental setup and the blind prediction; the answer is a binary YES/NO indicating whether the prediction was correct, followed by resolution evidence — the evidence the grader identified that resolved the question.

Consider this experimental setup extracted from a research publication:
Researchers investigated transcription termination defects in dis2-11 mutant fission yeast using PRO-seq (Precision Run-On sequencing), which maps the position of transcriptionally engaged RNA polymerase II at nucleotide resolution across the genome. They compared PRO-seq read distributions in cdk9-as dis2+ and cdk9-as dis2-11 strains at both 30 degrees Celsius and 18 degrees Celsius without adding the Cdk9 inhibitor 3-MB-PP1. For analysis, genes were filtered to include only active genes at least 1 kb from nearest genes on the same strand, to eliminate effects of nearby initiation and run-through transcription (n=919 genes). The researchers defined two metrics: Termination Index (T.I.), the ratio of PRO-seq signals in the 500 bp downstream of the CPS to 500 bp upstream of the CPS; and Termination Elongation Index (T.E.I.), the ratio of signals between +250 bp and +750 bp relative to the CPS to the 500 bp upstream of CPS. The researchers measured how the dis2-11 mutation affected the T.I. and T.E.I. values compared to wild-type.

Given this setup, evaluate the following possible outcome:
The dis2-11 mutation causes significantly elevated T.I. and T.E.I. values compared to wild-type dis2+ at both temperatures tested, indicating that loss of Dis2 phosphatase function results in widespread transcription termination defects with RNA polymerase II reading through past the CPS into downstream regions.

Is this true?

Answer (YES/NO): NO